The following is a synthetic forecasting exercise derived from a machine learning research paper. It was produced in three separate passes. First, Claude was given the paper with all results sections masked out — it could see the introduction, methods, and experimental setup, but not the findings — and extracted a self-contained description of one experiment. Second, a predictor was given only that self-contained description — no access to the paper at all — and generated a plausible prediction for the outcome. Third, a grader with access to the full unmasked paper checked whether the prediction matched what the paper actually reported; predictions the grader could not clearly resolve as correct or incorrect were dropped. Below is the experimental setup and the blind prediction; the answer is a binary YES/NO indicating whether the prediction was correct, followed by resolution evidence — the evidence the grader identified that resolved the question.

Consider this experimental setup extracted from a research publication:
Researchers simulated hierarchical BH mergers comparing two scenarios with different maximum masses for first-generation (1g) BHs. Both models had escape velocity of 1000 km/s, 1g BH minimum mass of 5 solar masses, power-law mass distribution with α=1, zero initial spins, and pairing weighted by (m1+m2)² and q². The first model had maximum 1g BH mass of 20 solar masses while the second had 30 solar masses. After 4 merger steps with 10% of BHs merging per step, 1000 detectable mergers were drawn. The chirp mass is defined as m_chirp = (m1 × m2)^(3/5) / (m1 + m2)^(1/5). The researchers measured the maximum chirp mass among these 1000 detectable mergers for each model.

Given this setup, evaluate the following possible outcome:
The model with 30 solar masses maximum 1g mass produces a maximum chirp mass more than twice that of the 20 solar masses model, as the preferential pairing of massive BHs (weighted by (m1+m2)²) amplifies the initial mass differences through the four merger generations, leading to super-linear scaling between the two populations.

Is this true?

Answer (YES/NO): NO